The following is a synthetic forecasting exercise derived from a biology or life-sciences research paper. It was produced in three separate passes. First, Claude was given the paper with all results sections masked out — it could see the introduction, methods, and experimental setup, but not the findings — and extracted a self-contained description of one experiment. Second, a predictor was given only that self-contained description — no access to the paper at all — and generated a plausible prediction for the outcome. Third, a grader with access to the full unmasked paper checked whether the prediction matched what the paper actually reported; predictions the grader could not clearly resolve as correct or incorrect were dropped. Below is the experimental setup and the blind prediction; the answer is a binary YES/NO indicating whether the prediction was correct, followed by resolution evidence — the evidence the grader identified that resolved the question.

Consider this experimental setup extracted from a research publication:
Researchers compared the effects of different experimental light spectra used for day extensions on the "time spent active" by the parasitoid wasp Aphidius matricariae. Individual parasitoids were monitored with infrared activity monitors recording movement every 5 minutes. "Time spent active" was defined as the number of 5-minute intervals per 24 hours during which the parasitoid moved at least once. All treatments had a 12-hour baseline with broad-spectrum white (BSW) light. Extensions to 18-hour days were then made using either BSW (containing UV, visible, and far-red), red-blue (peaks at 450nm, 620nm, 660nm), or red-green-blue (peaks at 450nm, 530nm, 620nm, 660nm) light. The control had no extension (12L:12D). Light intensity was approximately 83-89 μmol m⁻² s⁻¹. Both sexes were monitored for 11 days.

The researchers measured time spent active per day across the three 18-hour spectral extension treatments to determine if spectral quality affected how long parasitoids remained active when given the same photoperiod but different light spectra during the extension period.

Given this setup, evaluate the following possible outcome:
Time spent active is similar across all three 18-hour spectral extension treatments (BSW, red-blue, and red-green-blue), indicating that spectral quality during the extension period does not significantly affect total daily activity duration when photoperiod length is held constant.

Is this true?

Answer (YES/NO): NO